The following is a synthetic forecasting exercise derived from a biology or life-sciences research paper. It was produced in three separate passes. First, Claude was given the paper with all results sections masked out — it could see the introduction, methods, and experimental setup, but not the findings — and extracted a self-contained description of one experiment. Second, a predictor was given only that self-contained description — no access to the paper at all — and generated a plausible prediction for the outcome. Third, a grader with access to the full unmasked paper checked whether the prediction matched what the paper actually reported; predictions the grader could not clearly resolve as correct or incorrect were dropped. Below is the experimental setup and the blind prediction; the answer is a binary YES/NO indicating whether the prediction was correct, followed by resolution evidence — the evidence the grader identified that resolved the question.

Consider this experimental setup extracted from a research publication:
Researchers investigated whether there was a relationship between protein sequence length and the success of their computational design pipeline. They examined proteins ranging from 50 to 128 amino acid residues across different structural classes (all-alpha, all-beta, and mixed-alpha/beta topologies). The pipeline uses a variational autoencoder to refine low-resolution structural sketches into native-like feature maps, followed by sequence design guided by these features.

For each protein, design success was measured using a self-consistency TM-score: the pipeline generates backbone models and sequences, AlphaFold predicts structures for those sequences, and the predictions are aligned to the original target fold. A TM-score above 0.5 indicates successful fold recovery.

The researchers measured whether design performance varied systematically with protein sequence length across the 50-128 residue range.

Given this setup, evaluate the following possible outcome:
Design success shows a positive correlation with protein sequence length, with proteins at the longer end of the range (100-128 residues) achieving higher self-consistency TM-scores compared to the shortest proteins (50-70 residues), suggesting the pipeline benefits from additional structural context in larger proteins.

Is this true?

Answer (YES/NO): NO